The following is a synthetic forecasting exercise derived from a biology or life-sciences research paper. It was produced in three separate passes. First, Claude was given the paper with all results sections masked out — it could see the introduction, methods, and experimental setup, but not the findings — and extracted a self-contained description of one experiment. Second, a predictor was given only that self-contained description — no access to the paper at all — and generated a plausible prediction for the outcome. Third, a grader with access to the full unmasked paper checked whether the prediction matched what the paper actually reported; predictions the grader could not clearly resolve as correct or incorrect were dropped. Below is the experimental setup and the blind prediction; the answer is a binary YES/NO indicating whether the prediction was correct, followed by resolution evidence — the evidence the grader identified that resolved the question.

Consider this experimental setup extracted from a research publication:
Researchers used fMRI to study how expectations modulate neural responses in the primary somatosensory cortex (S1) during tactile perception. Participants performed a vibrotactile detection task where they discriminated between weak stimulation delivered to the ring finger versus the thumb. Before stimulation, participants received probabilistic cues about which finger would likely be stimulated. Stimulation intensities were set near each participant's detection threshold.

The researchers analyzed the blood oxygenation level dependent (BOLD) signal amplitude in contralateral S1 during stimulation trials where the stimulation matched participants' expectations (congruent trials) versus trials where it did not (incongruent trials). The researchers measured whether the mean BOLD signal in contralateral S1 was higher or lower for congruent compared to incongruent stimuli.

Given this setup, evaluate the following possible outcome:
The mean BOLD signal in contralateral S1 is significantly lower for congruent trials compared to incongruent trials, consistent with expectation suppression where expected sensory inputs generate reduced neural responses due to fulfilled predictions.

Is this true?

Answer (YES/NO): YES